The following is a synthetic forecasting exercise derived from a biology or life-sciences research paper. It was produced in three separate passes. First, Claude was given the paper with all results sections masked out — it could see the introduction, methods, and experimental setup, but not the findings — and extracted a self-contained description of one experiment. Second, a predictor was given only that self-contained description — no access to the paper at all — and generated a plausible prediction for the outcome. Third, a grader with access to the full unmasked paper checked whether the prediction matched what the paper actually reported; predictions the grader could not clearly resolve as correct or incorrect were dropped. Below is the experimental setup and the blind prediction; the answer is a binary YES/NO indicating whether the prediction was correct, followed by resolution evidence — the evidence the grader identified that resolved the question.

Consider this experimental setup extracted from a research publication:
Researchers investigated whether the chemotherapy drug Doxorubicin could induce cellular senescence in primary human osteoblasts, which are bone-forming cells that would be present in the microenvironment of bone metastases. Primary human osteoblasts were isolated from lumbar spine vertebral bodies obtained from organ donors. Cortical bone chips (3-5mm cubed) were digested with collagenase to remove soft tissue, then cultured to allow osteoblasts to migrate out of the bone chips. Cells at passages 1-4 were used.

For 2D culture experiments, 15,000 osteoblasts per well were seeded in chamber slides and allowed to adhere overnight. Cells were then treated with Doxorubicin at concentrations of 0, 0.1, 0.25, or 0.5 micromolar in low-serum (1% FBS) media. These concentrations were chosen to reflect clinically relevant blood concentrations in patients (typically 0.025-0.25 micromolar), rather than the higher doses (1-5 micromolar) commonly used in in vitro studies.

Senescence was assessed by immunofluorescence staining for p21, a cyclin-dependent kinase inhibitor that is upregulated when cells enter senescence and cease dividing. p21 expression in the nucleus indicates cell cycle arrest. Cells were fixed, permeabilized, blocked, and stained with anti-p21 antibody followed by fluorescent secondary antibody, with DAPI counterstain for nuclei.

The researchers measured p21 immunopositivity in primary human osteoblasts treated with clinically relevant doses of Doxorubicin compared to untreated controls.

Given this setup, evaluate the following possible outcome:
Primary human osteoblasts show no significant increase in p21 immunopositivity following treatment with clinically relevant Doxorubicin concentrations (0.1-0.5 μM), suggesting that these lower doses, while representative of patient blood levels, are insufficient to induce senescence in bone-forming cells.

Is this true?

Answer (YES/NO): NO